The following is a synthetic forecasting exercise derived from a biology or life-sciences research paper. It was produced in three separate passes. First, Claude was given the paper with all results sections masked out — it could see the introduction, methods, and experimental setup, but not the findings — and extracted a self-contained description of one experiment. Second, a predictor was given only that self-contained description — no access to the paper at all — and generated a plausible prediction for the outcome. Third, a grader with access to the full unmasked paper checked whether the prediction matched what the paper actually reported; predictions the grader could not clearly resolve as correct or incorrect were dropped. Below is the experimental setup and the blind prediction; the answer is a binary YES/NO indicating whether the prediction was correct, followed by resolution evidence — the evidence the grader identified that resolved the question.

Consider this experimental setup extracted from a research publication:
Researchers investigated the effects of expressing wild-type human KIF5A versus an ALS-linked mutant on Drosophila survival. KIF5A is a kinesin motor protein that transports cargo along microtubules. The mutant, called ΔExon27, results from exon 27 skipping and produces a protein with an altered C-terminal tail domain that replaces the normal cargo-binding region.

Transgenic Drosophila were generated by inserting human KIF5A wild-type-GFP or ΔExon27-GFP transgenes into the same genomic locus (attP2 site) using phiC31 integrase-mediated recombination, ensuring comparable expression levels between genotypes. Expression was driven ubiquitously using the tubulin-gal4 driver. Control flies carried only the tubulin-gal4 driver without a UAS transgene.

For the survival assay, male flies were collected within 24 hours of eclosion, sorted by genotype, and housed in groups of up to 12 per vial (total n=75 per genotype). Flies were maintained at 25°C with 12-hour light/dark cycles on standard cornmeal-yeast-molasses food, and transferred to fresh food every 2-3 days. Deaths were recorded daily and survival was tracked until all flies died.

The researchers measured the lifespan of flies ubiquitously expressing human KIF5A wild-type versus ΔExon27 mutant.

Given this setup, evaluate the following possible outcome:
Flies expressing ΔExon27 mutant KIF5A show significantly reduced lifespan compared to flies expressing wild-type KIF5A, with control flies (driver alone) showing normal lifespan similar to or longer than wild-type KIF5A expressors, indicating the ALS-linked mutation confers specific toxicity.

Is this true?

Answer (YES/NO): YES